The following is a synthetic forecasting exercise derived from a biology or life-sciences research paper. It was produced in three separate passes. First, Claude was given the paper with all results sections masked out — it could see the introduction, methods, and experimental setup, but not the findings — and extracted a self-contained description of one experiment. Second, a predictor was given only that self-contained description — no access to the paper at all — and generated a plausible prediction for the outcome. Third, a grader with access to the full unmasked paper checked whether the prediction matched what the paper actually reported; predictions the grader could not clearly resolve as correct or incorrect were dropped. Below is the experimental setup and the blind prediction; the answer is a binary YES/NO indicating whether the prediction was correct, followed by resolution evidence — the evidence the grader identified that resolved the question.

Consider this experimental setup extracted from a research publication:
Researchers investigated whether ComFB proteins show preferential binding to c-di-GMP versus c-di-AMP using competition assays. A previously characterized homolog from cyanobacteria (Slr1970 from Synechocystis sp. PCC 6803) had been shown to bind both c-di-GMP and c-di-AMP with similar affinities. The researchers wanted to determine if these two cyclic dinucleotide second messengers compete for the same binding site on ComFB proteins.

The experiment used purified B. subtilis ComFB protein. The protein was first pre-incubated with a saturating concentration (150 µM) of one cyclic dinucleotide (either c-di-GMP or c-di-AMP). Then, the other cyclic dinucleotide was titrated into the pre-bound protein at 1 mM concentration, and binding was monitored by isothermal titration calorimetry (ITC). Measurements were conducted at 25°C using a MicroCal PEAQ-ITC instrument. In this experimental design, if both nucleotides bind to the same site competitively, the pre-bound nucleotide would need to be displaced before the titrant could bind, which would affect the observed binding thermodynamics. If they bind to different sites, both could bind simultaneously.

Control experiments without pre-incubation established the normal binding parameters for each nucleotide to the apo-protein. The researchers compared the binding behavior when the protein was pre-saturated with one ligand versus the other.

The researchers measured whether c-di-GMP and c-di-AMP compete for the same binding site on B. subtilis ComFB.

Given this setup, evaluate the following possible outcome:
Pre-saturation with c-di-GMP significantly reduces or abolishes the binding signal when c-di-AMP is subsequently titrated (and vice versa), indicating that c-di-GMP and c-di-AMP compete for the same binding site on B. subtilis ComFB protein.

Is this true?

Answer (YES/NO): NO